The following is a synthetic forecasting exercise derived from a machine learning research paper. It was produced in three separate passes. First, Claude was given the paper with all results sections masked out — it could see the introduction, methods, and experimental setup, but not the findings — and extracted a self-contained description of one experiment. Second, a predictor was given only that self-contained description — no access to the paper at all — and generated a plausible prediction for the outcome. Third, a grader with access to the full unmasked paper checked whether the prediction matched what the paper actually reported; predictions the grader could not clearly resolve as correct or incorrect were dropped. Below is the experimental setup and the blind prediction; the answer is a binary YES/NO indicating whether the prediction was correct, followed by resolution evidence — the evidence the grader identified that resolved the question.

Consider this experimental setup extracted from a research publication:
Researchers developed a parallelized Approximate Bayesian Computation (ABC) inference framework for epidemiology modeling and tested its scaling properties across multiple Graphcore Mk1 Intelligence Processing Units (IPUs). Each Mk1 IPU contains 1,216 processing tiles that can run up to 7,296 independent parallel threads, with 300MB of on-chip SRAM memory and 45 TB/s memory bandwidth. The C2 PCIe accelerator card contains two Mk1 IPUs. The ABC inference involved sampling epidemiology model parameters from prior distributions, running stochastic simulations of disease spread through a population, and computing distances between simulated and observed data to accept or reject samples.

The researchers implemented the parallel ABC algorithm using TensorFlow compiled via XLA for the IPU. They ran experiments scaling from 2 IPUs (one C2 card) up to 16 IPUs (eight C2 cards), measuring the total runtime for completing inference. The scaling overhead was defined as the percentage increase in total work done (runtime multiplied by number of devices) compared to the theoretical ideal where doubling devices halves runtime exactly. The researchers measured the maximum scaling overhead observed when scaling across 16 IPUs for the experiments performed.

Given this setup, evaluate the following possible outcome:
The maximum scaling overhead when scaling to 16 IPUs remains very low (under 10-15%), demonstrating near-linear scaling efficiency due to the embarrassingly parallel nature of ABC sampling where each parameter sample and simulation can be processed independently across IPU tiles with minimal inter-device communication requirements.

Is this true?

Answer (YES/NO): YES